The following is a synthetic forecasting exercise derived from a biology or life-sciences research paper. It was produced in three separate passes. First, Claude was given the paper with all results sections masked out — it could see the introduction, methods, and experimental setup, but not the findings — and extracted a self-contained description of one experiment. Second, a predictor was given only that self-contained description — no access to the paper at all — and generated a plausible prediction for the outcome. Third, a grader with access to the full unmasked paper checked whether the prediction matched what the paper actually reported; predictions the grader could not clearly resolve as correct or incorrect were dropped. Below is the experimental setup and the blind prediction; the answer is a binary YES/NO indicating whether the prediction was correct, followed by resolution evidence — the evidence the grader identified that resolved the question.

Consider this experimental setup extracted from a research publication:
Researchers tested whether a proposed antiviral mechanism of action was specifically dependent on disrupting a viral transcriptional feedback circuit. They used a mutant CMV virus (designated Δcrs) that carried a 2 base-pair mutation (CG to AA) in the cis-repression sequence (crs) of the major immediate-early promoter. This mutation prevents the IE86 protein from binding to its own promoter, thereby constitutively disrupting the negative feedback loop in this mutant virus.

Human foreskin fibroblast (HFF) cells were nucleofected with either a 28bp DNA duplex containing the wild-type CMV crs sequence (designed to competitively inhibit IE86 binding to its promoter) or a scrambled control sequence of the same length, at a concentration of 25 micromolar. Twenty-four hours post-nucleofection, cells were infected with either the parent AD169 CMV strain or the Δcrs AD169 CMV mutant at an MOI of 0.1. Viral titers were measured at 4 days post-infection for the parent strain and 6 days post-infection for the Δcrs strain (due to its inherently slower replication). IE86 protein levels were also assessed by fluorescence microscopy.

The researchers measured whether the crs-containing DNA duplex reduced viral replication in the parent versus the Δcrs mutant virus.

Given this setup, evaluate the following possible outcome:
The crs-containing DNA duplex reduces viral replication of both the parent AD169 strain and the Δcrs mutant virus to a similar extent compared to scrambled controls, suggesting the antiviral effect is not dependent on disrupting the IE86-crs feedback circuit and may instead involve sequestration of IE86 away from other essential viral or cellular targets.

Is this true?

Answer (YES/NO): NO